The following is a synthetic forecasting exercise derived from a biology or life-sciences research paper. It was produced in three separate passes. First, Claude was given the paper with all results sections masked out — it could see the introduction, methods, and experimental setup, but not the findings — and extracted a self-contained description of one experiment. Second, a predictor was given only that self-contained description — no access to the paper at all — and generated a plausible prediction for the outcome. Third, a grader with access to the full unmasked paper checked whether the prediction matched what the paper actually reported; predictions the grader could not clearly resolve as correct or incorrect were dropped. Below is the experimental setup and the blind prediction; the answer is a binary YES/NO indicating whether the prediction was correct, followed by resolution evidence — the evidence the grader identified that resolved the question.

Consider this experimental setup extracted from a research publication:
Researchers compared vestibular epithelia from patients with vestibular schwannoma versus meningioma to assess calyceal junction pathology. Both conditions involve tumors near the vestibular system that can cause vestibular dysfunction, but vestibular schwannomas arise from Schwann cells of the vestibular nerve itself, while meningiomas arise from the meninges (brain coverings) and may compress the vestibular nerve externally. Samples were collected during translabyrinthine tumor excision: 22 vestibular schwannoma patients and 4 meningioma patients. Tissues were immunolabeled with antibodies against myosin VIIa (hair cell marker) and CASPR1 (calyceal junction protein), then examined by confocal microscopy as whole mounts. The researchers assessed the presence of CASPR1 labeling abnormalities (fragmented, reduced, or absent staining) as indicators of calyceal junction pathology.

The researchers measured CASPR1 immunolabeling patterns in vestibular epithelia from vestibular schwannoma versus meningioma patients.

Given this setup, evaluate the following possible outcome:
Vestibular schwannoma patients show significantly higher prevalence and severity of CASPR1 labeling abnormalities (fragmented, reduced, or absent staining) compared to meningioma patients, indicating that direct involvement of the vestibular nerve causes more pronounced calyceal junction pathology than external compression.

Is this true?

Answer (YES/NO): NO